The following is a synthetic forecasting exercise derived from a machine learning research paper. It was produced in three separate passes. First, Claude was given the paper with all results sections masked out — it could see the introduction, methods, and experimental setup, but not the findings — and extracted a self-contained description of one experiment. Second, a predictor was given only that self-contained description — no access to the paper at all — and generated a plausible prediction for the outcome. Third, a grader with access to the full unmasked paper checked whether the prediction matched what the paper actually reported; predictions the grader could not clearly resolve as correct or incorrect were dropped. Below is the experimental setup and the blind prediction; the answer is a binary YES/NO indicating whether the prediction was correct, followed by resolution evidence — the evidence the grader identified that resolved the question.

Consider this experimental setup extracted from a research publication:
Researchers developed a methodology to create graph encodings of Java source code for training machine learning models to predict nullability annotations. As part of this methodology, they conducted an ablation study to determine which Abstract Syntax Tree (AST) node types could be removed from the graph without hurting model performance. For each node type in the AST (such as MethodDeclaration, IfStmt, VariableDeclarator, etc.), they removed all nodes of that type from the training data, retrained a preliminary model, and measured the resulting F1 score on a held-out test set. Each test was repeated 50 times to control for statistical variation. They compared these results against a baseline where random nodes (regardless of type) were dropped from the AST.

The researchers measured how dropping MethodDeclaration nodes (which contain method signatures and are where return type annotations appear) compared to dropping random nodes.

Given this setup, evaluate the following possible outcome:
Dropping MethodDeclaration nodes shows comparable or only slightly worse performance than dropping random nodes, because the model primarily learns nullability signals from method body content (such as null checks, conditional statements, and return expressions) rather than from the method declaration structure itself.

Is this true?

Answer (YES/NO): NO